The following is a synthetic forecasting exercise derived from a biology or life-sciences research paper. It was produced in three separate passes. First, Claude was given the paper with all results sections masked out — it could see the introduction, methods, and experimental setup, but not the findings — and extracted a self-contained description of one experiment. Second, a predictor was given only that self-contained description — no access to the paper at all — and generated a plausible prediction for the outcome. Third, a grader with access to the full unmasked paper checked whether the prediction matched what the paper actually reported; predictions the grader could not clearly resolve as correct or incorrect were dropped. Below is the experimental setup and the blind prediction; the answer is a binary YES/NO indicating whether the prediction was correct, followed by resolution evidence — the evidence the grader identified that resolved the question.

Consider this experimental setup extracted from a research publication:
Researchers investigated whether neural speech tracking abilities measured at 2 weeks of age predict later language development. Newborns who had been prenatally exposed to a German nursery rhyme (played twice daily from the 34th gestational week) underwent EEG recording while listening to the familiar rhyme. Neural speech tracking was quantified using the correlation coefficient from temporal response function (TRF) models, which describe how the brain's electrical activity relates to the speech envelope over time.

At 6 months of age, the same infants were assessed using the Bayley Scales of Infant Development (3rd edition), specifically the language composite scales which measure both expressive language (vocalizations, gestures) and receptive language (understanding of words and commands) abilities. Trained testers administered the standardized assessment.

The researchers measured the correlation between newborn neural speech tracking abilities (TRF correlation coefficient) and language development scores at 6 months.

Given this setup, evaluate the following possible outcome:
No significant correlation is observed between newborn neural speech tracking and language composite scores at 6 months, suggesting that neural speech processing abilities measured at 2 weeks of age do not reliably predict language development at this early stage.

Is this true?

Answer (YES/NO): NO